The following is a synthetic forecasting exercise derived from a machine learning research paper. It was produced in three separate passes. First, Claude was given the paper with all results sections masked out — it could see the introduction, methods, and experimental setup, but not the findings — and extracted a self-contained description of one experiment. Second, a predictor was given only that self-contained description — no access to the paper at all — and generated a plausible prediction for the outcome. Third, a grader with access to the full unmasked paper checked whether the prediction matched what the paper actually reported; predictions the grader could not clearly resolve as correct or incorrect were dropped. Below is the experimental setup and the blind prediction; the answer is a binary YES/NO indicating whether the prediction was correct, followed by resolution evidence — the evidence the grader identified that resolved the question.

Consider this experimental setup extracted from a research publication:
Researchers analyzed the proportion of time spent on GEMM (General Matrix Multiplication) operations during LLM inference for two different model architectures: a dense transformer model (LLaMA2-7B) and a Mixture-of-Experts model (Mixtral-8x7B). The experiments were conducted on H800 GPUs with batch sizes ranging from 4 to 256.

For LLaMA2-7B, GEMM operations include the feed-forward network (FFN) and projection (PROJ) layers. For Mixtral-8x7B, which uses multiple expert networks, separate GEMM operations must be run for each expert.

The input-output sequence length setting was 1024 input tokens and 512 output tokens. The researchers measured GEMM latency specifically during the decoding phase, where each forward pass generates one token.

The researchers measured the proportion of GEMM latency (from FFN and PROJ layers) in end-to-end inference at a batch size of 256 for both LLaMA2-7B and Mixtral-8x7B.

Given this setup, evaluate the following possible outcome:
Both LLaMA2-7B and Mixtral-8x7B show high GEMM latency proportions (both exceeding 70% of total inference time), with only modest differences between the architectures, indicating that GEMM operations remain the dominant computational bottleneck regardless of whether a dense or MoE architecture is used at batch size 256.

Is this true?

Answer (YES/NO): NO